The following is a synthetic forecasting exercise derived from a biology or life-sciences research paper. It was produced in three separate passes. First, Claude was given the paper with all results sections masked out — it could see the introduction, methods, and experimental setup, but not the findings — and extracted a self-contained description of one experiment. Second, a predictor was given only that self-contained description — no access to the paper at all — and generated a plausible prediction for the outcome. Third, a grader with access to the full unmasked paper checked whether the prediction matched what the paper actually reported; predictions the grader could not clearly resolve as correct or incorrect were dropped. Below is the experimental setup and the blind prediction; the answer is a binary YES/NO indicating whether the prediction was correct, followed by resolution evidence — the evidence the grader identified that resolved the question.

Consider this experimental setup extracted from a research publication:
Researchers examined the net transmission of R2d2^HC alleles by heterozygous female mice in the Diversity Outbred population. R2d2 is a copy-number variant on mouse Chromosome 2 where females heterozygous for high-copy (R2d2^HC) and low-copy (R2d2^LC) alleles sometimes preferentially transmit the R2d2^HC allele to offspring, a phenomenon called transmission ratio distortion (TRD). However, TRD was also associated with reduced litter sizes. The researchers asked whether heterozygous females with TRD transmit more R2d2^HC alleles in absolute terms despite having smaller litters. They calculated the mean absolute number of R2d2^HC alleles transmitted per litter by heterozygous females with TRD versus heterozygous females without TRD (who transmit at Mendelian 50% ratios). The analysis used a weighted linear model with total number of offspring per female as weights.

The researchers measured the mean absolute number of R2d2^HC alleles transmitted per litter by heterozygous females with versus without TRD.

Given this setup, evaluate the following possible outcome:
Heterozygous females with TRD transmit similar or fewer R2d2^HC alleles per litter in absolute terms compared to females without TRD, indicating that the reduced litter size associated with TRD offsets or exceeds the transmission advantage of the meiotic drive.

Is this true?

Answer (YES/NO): NO